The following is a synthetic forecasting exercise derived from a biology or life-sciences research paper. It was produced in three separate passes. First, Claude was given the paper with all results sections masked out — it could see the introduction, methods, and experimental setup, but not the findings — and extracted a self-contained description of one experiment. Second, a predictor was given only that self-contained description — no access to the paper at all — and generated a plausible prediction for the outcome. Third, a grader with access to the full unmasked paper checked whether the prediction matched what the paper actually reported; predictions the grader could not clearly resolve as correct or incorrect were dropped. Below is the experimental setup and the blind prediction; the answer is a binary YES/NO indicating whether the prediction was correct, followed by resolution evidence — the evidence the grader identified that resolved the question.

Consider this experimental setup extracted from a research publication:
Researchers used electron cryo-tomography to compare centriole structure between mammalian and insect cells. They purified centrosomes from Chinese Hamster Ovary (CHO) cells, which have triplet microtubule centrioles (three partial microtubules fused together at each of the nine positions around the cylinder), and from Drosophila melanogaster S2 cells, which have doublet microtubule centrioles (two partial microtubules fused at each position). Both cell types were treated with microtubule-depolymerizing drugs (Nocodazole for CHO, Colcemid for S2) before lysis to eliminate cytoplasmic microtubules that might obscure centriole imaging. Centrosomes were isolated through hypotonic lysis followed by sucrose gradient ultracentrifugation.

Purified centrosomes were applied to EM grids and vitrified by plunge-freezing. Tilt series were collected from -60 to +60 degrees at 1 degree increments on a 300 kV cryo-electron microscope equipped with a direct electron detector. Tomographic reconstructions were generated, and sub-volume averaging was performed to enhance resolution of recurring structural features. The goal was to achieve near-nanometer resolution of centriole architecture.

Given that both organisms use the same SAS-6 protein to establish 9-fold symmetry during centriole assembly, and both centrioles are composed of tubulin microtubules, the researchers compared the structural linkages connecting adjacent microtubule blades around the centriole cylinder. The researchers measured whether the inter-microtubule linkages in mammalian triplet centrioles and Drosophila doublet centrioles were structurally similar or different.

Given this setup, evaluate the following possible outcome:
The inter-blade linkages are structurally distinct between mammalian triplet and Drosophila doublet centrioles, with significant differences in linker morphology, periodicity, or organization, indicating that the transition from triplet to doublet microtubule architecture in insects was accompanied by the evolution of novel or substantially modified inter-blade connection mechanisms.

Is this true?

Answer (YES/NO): YES